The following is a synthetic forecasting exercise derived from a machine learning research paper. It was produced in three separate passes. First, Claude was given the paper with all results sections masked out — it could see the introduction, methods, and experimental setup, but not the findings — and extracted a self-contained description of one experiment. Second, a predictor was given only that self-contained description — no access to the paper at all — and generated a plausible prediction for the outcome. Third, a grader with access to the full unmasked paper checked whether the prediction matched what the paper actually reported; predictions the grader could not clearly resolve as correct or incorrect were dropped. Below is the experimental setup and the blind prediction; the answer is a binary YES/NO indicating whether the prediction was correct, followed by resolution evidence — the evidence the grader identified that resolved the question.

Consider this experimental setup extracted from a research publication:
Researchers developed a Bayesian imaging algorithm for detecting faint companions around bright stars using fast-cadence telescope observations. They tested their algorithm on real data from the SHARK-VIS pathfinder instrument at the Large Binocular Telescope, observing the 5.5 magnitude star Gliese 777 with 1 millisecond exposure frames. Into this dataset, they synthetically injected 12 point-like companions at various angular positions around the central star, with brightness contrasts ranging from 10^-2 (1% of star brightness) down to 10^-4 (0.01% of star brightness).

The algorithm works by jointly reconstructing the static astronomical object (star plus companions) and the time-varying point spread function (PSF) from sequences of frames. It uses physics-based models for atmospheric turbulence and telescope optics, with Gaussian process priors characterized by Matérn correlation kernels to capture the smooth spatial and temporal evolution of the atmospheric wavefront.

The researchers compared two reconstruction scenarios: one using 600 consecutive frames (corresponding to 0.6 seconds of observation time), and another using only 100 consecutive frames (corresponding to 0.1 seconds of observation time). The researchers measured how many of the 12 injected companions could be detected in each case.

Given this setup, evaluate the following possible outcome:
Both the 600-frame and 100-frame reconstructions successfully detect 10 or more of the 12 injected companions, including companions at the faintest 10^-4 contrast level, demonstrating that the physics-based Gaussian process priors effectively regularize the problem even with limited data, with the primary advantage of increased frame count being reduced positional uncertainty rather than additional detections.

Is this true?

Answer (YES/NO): NO